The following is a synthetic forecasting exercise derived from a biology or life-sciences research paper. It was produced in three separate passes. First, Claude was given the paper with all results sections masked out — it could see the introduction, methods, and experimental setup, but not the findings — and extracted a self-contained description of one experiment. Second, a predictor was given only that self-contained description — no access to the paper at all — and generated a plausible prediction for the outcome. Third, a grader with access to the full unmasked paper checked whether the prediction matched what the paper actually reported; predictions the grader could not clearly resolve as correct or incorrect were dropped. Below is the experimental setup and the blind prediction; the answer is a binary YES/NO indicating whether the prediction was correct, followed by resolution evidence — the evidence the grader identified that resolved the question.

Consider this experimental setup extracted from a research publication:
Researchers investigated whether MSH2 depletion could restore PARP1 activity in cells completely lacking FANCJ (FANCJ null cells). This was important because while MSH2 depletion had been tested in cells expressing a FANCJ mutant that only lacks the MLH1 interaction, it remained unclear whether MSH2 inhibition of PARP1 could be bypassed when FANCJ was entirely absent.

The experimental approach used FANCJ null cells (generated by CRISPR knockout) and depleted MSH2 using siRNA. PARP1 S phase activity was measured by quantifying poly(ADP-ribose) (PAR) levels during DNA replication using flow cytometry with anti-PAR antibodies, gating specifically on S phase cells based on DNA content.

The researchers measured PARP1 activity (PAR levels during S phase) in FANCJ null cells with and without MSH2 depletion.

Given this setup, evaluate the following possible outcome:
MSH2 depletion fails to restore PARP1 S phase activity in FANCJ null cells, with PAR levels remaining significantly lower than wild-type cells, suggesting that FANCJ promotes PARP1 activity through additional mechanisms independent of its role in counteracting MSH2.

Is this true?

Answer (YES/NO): YES